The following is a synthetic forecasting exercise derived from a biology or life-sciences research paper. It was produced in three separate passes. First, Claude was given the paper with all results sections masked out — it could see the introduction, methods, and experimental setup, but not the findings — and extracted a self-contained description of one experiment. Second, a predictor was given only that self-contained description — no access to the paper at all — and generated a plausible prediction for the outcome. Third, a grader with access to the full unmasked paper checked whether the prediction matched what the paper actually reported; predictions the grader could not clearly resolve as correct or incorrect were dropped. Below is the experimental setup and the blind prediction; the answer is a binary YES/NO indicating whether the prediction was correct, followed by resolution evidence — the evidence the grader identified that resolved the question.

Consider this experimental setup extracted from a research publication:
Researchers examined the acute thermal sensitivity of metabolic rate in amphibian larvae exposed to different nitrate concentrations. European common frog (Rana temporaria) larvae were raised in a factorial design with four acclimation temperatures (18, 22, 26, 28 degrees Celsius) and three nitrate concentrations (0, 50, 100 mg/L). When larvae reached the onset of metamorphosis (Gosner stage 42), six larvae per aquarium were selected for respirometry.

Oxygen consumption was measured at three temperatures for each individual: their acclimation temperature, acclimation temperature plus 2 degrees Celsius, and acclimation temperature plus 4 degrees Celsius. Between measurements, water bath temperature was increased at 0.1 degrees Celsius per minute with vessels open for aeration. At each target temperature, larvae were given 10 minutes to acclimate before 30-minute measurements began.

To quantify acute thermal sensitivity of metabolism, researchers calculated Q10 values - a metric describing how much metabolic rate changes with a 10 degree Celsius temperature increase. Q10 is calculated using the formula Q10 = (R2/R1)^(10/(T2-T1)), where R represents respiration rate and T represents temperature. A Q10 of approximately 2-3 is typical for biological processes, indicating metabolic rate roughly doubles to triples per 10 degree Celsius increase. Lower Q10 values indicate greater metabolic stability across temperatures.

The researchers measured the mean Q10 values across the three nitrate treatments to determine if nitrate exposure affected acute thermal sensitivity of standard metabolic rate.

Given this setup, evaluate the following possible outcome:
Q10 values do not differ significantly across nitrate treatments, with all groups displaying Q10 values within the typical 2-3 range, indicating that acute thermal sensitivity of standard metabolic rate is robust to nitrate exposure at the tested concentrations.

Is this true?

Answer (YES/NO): NO